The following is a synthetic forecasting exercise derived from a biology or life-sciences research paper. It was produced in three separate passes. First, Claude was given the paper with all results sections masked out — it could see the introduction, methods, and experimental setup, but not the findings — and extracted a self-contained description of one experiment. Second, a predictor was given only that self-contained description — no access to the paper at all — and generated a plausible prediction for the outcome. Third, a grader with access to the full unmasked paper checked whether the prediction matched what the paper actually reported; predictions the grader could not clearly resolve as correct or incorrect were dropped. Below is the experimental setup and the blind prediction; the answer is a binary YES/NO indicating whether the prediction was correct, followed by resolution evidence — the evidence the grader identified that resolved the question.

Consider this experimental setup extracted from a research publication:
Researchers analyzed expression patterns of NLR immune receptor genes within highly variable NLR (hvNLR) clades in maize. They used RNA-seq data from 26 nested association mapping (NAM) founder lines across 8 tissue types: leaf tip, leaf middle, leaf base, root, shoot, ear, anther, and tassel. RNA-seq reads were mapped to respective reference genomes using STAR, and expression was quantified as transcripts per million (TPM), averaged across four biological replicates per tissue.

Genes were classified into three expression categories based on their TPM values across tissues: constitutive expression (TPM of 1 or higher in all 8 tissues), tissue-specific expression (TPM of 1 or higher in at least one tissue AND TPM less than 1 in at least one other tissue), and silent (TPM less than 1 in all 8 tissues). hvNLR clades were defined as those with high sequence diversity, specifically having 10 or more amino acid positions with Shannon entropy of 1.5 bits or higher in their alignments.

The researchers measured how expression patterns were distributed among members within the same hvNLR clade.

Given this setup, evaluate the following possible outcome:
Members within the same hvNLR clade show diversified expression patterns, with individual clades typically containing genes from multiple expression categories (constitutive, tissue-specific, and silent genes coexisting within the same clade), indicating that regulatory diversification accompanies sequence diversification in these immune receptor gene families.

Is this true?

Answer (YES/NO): YES